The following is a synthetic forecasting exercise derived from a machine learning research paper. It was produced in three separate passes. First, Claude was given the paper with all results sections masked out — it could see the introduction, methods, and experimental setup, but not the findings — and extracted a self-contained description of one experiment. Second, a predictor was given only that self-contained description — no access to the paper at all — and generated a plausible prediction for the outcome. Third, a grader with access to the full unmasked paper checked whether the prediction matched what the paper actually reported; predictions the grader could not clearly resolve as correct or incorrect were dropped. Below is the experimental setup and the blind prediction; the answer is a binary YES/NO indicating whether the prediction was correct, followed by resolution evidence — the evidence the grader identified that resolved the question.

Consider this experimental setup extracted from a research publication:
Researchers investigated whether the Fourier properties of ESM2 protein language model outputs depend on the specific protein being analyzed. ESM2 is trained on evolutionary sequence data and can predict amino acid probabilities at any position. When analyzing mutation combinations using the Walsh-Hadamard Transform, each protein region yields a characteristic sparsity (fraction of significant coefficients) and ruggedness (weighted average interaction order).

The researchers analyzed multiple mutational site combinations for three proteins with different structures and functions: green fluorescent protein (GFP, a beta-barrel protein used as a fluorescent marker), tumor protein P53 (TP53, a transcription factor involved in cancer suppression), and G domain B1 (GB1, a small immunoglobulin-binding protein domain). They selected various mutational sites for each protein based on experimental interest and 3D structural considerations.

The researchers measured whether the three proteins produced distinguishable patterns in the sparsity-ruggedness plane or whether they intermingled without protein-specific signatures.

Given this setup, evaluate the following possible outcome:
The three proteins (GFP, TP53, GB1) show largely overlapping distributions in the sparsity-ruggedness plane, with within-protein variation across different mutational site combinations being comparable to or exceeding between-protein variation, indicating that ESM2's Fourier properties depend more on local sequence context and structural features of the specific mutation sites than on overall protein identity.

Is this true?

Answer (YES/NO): NO